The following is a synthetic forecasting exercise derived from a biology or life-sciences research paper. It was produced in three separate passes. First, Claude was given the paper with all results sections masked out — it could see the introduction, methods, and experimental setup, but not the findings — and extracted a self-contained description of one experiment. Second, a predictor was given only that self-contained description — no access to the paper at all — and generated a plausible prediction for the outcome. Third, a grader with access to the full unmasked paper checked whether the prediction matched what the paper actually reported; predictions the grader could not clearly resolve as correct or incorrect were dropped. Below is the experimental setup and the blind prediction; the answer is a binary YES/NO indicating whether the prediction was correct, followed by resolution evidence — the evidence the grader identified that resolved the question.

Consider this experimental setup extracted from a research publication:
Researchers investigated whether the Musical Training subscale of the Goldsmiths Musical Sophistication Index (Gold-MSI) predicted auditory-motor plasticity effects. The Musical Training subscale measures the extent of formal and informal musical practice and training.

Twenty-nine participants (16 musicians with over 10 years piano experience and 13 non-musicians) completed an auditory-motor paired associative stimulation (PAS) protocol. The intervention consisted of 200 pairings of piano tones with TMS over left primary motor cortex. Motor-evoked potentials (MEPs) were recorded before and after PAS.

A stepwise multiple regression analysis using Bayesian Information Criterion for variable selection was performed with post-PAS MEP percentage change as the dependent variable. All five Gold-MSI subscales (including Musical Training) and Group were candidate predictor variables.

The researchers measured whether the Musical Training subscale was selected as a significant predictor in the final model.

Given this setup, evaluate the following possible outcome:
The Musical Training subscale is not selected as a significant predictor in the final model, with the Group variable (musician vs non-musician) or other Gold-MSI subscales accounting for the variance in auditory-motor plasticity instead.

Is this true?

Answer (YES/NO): YES